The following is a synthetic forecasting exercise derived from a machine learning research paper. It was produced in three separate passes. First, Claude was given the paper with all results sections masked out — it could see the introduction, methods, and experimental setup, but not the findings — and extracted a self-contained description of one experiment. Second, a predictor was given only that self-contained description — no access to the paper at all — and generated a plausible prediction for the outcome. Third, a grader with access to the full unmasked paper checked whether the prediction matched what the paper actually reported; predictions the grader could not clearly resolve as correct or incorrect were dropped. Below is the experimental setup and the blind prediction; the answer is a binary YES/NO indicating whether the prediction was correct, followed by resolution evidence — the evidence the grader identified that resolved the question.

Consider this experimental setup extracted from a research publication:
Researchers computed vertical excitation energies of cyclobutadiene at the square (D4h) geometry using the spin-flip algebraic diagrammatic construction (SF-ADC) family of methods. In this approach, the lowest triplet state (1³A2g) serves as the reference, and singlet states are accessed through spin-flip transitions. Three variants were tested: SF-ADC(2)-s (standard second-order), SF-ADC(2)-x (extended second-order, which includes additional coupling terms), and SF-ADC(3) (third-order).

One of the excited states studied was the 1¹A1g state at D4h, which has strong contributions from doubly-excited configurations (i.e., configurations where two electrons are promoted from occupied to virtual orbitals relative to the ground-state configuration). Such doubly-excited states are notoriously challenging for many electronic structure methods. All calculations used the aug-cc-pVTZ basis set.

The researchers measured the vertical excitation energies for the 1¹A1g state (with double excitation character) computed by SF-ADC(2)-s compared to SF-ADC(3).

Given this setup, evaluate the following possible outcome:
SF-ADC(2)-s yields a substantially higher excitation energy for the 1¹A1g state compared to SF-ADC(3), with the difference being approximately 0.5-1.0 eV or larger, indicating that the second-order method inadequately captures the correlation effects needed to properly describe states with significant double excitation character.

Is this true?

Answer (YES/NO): NO